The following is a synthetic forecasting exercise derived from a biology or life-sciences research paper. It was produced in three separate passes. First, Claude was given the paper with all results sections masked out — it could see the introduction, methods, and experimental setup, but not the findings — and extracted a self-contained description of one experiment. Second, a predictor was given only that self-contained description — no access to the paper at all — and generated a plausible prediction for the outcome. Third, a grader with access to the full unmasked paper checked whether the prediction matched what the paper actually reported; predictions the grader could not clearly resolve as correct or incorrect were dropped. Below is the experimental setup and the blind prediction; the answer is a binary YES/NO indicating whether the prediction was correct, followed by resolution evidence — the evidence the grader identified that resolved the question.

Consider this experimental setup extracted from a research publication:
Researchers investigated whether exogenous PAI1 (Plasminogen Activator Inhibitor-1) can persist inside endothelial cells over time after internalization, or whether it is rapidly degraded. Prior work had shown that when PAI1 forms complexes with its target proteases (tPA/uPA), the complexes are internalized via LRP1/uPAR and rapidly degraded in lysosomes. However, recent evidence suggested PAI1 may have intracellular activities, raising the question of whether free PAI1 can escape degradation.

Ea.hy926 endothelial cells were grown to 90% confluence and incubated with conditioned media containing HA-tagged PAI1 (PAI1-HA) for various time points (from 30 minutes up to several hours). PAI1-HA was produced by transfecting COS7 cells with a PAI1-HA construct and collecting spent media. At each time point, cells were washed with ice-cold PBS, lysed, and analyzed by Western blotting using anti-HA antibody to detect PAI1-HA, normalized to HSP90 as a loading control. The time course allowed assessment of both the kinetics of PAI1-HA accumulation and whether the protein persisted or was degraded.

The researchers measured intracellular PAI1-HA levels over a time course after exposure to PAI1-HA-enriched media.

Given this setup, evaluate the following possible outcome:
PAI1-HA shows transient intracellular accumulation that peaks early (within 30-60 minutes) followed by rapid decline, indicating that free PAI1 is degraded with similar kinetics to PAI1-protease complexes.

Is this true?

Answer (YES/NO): NO